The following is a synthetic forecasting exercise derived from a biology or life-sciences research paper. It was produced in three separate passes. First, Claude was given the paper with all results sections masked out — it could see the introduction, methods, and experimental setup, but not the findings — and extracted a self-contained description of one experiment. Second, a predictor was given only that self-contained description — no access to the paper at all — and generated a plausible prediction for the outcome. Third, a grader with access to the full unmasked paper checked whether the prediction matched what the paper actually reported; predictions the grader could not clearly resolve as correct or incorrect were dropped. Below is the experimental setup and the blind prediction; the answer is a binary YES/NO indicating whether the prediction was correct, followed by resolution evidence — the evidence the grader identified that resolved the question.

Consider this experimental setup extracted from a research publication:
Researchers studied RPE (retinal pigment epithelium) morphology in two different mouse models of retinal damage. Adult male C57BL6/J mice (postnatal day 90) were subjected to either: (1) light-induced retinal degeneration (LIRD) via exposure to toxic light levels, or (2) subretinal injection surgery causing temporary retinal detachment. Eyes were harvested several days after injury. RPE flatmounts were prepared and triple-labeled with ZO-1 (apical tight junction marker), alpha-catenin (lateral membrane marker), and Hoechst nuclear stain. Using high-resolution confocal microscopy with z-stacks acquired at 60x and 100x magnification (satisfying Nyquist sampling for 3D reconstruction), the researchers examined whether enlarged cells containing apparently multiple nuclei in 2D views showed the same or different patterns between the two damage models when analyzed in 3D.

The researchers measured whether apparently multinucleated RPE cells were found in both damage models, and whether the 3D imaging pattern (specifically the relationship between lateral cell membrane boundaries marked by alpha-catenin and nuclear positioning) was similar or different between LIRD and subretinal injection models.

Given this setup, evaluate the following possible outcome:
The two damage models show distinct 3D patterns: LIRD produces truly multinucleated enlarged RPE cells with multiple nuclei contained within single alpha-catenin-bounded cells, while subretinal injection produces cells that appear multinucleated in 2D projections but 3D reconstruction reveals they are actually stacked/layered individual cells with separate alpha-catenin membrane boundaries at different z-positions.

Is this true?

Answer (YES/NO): NO